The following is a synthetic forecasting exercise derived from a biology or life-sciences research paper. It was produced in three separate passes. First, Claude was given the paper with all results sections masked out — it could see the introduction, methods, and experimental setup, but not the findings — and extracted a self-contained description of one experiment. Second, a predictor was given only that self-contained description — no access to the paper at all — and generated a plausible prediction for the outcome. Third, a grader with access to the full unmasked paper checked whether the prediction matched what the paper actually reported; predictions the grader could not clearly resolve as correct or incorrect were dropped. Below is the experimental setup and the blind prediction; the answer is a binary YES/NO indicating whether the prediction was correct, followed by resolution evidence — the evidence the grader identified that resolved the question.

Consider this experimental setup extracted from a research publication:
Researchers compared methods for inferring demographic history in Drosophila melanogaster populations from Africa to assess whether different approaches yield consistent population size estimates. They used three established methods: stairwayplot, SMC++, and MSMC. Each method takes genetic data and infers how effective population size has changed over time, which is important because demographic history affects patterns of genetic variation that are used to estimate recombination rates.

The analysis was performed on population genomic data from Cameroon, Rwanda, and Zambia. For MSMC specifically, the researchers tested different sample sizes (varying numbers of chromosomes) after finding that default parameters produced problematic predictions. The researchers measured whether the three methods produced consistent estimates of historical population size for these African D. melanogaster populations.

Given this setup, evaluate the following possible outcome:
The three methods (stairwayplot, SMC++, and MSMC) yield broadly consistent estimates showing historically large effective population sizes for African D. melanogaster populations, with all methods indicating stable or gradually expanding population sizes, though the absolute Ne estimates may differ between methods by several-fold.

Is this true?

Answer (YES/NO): NO